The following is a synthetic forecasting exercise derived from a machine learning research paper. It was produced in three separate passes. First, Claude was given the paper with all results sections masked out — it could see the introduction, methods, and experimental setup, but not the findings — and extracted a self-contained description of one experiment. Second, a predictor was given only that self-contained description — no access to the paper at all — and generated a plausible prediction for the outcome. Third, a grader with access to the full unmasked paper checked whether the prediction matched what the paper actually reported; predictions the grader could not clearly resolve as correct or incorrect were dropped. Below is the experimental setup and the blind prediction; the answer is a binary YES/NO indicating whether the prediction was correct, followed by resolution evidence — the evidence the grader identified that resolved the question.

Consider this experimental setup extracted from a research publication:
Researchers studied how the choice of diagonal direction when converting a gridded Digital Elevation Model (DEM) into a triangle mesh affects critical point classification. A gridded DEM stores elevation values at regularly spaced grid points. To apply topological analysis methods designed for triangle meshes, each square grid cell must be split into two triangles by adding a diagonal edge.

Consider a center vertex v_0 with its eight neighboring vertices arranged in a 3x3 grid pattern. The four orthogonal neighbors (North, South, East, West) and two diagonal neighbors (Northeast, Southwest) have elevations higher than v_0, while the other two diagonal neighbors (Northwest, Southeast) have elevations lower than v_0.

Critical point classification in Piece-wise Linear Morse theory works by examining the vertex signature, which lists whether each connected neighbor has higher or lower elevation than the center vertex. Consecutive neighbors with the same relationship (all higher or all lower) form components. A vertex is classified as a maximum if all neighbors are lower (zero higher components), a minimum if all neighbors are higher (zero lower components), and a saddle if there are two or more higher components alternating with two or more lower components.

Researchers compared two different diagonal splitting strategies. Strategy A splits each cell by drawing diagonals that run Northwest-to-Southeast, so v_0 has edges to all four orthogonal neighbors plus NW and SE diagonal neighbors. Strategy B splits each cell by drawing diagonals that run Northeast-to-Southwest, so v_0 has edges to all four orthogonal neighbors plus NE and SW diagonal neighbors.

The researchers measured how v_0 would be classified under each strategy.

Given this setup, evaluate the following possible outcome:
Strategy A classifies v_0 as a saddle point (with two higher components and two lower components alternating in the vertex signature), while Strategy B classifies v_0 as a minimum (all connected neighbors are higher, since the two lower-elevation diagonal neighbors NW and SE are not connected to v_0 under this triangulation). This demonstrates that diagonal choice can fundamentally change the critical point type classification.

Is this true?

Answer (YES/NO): YES